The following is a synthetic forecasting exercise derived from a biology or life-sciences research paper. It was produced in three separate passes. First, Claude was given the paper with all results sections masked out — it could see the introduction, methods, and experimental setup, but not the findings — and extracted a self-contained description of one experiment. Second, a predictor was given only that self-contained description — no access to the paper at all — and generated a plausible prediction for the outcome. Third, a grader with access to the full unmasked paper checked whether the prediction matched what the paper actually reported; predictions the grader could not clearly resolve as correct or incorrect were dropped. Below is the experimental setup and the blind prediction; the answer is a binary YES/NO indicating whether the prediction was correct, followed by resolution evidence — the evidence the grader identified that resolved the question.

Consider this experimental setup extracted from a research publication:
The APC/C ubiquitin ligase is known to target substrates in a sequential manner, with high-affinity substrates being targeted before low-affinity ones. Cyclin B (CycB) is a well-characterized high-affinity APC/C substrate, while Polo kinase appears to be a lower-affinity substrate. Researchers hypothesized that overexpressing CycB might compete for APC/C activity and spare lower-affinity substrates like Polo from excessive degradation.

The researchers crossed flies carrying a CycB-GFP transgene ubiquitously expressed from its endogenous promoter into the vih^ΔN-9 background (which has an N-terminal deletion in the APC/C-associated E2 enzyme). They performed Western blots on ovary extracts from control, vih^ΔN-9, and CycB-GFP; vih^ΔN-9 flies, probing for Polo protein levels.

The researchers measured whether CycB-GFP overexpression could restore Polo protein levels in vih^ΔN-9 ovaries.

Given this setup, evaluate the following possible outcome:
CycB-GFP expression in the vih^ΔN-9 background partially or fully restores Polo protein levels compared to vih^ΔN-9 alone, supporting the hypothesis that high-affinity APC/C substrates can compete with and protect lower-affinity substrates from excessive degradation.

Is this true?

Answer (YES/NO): YES